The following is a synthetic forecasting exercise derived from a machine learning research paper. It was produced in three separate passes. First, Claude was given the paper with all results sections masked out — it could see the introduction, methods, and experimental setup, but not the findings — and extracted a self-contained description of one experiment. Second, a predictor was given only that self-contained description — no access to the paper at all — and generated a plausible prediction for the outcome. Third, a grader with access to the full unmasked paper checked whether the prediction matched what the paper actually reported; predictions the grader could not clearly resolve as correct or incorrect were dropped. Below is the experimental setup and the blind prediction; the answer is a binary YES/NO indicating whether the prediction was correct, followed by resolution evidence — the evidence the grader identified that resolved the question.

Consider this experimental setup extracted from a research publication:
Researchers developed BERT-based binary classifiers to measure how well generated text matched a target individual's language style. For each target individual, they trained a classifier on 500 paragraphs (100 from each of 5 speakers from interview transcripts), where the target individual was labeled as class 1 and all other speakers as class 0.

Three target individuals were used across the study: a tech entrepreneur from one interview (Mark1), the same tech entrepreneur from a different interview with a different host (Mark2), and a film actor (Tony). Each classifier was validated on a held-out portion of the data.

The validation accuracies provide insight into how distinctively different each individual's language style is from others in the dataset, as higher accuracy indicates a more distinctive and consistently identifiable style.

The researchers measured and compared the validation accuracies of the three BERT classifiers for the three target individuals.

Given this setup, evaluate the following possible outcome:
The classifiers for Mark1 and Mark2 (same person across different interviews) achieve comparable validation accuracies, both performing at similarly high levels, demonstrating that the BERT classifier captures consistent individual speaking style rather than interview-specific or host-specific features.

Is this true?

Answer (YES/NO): YES